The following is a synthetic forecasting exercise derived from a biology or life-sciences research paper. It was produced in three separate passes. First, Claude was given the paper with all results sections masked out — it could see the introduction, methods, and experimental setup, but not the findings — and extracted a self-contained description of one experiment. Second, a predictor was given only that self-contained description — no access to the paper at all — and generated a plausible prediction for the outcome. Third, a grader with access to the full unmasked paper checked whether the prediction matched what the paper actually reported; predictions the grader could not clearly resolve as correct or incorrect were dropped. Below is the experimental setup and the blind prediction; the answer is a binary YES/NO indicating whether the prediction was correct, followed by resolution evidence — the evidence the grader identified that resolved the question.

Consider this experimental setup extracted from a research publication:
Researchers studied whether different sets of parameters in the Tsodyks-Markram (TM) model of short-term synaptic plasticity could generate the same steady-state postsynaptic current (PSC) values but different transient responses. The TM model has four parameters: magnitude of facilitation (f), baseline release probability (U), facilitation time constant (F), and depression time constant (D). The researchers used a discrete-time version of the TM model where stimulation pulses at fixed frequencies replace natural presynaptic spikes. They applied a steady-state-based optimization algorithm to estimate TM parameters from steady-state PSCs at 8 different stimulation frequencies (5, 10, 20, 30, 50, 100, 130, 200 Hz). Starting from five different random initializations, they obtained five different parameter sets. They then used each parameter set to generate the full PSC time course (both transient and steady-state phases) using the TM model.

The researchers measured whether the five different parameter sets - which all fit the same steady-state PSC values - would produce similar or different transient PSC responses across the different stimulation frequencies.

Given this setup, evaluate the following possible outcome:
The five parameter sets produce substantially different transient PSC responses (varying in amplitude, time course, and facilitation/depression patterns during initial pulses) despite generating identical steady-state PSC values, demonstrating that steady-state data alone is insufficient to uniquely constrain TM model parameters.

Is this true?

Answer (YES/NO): YES